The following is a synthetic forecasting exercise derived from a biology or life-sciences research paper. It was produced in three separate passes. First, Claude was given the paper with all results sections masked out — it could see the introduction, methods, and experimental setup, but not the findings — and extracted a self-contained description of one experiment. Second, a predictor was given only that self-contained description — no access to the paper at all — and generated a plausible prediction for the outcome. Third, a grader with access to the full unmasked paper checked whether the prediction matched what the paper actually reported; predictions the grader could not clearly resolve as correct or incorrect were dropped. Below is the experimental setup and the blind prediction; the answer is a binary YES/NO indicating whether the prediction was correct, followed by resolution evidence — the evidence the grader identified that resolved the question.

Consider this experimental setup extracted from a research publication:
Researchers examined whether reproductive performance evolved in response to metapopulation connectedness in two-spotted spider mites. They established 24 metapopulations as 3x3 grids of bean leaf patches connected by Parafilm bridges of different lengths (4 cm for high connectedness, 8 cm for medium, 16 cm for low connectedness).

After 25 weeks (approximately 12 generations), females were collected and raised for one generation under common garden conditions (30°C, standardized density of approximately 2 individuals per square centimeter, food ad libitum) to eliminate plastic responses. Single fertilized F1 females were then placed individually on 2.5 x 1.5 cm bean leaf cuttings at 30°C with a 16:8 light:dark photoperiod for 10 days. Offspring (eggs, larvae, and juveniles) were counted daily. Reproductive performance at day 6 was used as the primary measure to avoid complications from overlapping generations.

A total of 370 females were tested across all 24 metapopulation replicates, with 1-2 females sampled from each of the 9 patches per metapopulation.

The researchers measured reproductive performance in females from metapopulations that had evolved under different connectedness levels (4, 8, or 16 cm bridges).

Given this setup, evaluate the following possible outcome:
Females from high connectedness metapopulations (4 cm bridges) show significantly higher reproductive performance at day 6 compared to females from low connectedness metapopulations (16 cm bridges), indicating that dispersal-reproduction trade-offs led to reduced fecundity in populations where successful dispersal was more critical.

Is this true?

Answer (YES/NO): NO